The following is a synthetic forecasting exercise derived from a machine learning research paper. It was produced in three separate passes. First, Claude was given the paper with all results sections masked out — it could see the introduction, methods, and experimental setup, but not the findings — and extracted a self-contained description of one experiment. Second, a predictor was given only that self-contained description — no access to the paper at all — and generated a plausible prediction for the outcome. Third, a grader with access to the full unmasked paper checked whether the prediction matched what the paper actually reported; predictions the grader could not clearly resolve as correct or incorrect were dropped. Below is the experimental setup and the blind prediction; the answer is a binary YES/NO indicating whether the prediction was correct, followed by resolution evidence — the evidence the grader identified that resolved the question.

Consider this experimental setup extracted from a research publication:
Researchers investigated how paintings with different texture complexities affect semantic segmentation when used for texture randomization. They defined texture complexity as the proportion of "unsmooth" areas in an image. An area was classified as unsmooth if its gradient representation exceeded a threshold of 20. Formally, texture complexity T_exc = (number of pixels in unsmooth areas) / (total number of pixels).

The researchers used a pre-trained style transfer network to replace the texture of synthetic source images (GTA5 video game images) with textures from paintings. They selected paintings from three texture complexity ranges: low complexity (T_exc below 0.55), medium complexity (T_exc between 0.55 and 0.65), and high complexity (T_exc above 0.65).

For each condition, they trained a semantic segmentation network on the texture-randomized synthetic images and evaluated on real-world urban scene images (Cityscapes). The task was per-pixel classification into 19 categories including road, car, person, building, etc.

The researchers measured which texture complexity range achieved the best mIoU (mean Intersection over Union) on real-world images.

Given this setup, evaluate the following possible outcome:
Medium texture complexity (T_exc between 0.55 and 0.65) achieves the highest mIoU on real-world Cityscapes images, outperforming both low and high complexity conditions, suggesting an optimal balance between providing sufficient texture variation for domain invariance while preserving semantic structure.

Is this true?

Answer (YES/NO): YES